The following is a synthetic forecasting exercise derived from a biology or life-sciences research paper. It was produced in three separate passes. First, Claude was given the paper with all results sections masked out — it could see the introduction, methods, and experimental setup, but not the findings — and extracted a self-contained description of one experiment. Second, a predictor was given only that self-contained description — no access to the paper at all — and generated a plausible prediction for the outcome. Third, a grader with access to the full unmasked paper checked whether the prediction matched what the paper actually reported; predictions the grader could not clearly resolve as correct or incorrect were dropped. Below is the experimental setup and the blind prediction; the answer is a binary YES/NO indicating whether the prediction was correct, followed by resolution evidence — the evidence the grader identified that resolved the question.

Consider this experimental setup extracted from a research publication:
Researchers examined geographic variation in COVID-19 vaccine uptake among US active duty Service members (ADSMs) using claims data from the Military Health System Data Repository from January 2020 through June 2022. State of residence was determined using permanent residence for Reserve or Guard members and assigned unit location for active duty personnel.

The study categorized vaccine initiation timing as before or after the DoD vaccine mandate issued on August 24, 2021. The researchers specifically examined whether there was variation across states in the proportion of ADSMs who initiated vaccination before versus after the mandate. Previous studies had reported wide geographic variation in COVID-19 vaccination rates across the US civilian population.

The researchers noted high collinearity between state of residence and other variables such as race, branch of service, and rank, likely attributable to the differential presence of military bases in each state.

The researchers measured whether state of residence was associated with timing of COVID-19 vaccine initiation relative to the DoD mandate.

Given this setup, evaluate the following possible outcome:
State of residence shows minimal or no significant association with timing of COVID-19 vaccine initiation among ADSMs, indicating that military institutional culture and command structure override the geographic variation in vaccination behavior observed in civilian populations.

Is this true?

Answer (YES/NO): NO